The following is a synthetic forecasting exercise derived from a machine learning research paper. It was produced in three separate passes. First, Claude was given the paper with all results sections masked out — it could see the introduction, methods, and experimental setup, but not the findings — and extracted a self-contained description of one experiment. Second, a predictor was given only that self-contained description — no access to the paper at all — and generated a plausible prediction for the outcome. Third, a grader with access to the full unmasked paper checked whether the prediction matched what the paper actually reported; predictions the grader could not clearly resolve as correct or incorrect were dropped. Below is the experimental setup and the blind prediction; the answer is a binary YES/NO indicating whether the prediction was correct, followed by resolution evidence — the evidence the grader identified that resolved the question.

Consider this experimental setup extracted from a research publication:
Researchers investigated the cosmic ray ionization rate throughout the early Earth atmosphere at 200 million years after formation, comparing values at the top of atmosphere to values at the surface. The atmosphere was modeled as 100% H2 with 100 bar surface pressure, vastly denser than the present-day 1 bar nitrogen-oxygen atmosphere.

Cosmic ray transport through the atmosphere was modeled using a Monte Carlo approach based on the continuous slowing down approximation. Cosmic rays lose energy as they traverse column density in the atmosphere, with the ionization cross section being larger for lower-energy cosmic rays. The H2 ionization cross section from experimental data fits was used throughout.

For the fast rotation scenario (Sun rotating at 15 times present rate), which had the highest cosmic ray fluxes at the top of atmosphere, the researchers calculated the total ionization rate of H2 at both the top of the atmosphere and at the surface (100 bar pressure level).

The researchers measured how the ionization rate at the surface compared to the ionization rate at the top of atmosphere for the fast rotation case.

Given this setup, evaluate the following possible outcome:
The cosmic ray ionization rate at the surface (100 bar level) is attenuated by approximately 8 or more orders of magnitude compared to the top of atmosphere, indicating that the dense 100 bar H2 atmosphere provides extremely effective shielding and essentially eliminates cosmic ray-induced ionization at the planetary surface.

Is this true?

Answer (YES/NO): NO